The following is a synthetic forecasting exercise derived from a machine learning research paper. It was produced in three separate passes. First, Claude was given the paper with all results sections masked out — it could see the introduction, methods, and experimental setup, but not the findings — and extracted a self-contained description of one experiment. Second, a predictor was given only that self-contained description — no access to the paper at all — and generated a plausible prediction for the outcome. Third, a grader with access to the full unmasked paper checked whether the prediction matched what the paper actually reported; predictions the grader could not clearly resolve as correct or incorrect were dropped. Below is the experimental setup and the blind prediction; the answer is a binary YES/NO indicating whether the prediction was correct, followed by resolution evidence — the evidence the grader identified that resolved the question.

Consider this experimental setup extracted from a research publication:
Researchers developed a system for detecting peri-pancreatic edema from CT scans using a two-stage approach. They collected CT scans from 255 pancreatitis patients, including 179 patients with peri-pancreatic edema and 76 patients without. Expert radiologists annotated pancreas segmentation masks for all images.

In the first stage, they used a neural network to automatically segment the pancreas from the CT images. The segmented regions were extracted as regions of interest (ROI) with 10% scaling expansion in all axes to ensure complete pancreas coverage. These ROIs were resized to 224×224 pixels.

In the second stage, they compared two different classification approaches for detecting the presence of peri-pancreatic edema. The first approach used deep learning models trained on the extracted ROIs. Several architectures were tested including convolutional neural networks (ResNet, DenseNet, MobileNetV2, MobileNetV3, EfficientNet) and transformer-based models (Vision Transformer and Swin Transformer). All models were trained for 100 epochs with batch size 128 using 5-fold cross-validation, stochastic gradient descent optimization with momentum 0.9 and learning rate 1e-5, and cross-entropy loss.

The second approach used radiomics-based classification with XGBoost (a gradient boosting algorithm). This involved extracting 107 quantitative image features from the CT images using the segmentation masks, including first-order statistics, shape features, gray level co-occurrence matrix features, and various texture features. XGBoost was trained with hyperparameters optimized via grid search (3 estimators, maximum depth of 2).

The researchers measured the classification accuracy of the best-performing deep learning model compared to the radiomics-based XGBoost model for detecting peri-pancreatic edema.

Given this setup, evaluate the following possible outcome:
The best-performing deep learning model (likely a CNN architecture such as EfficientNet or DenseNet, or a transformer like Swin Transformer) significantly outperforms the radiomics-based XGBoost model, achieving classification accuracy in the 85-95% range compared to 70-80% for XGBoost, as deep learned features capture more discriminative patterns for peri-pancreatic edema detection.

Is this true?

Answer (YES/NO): NO